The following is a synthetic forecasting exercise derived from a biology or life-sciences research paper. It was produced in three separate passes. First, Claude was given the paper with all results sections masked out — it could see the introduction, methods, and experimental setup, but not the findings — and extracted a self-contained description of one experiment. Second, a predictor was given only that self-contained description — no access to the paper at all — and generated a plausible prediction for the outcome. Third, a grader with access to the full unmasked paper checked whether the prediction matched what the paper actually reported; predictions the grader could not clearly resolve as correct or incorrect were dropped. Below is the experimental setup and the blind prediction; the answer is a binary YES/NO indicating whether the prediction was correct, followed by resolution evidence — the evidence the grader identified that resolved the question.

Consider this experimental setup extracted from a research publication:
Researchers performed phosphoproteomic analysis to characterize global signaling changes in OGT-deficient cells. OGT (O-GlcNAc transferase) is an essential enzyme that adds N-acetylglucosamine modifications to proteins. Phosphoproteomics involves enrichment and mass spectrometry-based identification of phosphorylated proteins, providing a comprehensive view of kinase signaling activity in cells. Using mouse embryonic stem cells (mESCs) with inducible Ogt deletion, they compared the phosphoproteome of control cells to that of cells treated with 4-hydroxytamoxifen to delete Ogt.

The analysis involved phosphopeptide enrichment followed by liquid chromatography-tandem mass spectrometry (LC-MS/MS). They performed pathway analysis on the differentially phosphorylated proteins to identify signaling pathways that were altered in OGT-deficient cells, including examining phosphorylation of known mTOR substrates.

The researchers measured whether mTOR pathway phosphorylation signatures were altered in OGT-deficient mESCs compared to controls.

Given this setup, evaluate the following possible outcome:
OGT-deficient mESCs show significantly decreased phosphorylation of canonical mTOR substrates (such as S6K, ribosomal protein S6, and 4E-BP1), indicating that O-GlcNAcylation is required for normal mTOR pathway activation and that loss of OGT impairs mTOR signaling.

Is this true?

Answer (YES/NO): NO